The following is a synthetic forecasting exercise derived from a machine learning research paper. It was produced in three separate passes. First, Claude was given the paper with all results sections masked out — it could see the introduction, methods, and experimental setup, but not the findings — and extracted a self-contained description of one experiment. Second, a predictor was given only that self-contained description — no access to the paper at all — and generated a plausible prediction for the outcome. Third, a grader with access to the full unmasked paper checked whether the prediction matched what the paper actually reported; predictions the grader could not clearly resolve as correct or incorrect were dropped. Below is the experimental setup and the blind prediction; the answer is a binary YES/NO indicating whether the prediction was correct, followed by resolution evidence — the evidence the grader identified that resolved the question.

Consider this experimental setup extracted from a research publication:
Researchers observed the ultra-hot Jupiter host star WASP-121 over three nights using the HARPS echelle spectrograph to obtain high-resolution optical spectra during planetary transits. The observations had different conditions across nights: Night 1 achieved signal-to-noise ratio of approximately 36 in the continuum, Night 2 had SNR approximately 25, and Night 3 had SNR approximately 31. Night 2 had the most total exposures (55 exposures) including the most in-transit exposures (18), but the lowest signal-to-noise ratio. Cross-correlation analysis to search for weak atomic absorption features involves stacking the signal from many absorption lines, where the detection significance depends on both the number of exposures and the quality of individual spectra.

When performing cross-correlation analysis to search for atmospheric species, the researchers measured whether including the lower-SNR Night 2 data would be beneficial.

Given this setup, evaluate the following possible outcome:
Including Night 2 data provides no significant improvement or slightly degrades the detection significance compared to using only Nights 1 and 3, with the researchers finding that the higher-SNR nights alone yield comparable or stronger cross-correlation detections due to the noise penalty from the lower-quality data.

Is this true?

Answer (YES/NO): YES